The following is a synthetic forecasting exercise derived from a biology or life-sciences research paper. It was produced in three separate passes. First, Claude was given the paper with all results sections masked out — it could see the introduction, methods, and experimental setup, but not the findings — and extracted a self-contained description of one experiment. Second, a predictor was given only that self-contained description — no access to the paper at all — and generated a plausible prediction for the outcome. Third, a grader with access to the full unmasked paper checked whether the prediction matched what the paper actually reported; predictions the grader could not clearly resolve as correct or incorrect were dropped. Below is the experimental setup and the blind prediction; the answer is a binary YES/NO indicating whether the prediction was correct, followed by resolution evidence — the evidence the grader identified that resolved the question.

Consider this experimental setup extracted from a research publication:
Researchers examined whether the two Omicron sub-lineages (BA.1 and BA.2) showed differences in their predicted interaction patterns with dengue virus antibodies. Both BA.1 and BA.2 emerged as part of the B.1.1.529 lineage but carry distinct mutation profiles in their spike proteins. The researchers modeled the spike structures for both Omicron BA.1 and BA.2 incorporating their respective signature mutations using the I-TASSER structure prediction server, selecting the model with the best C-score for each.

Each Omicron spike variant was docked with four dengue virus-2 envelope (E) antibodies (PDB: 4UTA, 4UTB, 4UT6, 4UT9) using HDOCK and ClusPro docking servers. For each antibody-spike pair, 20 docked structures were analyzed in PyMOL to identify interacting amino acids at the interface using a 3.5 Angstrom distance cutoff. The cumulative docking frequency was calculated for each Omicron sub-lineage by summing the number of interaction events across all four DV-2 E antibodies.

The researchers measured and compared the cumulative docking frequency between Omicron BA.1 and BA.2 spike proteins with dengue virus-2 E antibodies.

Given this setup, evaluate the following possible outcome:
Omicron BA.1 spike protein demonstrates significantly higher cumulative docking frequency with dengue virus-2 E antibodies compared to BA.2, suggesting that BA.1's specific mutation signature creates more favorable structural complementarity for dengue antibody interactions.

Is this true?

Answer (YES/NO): YES